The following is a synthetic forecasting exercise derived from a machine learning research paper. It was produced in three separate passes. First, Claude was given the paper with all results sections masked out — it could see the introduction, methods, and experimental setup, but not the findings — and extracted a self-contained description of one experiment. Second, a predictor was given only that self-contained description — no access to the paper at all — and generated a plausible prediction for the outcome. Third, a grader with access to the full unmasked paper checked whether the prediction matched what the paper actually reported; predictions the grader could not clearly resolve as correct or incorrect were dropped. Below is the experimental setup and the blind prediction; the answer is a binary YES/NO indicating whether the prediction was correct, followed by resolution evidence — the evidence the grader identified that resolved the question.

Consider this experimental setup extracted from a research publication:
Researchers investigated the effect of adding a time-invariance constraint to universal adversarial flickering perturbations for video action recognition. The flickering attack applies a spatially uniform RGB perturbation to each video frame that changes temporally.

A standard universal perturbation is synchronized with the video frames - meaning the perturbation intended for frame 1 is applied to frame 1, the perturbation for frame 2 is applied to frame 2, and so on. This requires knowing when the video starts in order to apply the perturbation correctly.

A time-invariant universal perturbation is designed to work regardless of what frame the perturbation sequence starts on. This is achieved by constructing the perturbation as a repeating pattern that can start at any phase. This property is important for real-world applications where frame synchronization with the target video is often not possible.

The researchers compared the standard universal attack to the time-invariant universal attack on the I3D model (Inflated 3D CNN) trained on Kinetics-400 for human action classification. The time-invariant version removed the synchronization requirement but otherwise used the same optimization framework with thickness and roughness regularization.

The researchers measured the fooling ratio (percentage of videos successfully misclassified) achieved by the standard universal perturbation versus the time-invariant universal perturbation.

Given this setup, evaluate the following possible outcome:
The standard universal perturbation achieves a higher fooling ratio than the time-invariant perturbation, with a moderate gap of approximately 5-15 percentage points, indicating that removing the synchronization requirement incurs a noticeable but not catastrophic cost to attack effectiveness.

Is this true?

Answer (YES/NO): YES